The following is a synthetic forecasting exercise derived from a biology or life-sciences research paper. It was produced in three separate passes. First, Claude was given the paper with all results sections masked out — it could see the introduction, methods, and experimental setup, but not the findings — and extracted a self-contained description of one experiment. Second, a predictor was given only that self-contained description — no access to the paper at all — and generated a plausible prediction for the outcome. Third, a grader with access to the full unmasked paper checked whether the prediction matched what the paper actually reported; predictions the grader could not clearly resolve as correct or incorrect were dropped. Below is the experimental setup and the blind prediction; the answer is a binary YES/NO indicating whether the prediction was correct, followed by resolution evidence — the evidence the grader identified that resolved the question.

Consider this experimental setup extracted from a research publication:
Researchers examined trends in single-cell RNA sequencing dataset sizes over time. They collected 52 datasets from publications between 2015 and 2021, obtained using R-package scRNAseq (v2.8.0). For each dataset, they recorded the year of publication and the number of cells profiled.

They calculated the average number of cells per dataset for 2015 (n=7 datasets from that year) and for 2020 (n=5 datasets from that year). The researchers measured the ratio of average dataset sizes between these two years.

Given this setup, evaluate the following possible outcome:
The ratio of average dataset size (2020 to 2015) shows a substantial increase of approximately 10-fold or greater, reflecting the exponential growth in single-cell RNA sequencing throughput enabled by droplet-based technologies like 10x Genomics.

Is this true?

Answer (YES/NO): YES